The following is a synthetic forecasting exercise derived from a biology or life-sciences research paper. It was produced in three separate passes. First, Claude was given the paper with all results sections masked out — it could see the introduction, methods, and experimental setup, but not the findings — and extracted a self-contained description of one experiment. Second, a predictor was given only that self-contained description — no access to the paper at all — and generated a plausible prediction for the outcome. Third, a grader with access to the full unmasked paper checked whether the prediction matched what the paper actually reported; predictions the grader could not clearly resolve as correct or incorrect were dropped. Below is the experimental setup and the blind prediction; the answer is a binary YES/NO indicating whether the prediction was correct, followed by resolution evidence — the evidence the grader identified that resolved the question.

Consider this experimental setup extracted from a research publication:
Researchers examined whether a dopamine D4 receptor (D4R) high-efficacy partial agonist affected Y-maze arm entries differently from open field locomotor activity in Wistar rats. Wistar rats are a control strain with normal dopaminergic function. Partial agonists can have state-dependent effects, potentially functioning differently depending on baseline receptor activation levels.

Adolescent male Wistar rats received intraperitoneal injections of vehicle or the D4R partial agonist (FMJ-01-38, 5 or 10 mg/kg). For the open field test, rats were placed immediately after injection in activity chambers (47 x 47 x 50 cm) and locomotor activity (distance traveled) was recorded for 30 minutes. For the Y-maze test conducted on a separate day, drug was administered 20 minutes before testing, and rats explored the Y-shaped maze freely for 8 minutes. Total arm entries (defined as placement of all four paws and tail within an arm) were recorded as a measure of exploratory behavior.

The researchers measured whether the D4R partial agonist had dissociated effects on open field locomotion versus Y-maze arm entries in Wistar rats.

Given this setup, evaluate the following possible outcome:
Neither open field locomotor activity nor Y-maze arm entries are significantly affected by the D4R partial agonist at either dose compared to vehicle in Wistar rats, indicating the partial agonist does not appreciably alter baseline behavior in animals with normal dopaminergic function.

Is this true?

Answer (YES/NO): NO